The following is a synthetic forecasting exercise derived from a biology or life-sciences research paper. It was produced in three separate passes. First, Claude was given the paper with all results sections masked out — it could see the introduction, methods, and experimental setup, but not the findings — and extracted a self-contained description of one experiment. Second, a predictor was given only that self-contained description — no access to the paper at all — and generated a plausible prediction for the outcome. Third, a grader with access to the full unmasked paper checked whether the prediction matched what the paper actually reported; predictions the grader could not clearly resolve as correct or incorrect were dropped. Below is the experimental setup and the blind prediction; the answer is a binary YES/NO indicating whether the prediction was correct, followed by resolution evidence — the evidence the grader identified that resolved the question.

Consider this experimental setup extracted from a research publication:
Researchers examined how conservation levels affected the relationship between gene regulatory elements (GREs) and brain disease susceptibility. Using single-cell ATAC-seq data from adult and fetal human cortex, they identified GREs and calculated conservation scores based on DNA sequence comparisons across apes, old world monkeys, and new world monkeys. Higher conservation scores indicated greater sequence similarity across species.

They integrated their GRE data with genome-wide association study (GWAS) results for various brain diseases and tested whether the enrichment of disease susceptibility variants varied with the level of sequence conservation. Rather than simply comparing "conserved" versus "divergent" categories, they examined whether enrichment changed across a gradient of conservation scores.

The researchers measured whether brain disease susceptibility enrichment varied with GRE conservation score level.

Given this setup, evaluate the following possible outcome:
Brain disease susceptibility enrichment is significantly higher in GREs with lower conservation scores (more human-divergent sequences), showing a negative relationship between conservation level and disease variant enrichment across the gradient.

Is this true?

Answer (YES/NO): NO